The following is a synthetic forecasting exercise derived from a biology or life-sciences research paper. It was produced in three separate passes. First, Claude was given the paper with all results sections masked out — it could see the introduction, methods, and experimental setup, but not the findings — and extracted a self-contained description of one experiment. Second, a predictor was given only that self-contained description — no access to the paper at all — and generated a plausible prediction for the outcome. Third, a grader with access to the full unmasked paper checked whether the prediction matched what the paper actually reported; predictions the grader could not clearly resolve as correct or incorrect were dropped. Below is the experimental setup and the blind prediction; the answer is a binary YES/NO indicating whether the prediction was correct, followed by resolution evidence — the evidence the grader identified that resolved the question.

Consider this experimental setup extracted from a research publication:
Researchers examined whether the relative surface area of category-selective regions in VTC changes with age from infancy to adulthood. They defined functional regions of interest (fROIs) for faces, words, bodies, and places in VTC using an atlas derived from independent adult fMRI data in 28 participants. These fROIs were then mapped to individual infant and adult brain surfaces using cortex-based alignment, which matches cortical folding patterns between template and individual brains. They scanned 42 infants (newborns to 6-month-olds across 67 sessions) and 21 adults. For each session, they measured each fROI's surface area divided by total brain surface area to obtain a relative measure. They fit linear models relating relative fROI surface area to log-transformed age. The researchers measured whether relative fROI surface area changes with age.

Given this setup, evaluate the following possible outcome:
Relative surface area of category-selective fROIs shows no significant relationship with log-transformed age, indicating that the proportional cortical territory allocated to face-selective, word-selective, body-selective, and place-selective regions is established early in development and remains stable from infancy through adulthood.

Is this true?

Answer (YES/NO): YES